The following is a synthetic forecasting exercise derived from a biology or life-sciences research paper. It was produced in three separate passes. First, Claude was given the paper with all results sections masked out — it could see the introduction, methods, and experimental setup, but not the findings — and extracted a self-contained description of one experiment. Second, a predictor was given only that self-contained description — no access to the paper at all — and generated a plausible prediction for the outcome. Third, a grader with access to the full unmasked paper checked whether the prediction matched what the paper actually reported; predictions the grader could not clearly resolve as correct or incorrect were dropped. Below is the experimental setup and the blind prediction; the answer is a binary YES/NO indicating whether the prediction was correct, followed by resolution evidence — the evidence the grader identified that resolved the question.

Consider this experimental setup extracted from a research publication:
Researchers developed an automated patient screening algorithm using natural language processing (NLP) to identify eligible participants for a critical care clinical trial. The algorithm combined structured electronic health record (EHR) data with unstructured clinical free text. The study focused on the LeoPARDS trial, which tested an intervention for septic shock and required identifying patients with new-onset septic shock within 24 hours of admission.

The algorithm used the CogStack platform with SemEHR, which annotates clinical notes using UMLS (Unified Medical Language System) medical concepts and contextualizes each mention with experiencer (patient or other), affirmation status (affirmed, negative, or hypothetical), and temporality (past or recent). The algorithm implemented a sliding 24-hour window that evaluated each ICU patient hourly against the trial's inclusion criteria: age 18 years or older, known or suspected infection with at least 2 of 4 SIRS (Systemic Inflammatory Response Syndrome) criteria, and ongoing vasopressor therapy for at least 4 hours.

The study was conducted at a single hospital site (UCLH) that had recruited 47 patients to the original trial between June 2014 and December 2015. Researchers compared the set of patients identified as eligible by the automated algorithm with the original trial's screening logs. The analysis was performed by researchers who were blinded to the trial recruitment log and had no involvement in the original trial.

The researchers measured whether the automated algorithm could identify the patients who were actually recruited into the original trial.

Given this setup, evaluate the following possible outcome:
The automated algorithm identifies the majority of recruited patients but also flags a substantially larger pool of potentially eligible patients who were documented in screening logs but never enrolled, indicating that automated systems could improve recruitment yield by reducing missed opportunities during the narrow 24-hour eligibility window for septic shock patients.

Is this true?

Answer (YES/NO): NO